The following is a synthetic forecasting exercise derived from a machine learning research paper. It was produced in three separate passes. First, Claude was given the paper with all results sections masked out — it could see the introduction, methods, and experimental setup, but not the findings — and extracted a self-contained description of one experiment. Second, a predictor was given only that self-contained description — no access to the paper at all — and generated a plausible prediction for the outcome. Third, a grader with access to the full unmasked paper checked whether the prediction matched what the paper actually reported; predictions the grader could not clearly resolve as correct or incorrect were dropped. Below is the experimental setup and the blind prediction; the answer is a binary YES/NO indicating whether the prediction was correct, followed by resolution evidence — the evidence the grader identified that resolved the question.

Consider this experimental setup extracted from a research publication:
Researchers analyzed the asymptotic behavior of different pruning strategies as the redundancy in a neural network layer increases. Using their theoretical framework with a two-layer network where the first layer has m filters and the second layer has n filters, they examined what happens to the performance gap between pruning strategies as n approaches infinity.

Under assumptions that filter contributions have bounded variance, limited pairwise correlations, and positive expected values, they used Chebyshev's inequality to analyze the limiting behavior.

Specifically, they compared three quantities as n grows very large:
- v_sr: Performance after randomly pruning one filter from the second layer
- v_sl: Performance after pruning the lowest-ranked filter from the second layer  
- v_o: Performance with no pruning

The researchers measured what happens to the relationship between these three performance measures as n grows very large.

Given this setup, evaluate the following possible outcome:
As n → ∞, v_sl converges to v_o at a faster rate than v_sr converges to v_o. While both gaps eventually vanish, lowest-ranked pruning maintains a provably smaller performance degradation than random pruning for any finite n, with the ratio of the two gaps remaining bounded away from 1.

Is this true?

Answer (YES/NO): NO